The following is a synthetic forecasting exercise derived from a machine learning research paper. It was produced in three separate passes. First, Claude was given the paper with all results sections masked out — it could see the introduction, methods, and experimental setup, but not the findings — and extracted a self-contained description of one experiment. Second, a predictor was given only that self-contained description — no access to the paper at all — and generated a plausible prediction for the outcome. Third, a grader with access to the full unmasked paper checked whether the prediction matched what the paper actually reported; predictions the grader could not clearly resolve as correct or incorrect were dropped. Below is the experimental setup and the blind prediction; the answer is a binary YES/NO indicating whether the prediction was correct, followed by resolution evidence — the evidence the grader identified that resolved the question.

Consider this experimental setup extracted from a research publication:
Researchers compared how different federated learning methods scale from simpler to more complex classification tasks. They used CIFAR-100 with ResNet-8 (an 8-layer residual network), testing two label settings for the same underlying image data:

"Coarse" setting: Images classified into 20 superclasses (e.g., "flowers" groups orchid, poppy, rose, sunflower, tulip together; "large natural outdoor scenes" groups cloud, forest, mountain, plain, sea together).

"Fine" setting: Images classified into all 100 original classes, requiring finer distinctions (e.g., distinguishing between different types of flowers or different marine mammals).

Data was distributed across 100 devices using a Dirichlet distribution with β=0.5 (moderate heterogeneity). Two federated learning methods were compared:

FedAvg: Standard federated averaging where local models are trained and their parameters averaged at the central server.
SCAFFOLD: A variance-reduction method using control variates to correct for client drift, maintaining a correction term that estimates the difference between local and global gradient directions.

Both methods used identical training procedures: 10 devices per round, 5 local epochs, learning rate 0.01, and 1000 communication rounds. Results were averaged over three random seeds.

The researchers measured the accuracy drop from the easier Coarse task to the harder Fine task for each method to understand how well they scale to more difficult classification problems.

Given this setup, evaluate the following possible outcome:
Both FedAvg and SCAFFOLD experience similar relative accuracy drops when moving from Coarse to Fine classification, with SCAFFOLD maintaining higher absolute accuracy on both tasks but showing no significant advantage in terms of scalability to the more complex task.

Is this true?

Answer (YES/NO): NO